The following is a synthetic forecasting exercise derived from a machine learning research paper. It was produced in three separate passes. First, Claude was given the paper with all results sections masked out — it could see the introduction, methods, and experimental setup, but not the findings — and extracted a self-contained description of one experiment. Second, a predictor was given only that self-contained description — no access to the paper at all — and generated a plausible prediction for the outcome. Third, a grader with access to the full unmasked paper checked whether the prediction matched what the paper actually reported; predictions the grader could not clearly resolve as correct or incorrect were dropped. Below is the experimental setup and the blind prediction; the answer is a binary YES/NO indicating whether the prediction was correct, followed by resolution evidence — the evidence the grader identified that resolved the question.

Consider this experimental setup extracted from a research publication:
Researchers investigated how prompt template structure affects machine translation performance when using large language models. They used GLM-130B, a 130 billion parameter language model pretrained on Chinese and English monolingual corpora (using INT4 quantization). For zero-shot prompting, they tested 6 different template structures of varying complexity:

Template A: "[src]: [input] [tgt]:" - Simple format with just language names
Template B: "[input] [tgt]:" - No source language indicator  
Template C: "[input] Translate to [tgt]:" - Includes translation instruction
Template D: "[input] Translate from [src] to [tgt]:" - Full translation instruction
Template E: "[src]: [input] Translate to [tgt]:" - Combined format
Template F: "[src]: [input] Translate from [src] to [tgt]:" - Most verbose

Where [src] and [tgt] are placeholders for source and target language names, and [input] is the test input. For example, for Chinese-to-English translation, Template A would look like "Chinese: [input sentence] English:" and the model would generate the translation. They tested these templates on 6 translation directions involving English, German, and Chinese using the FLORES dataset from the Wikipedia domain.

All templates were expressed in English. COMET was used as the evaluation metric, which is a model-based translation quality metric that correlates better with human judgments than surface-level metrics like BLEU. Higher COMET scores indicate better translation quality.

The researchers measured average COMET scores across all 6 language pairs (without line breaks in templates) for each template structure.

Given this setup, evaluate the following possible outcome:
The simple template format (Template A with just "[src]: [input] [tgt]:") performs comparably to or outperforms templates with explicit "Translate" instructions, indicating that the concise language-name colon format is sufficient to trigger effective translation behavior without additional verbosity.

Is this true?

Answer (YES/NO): YES